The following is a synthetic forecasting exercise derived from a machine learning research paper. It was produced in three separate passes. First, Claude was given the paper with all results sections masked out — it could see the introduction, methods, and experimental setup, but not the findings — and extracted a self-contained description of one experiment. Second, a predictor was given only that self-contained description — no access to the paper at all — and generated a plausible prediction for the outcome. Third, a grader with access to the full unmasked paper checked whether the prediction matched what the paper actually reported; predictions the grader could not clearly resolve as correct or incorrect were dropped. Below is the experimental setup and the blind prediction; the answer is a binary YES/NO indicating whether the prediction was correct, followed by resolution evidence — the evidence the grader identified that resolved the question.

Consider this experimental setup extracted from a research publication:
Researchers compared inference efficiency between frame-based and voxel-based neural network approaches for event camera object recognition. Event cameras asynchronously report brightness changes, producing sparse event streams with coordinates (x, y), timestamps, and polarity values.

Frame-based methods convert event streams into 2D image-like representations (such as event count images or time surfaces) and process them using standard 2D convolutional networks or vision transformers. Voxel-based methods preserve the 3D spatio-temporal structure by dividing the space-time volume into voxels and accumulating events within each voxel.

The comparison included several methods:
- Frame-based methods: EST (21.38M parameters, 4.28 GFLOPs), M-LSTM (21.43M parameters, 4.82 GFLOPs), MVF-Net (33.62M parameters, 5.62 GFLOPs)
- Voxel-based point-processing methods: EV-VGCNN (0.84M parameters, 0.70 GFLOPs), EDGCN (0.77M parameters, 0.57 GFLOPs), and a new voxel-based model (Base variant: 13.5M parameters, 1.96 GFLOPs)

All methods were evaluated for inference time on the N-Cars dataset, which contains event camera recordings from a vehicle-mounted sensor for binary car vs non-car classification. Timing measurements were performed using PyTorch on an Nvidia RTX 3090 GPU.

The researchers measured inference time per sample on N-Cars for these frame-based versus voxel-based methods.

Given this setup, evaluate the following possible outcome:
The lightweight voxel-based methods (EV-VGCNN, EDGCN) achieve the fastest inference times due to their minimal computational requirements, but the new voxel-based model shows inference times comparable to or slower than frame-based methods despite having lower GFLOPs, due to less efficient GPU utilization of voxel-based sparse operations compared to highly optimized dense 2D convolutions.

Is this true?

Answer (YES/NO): NO